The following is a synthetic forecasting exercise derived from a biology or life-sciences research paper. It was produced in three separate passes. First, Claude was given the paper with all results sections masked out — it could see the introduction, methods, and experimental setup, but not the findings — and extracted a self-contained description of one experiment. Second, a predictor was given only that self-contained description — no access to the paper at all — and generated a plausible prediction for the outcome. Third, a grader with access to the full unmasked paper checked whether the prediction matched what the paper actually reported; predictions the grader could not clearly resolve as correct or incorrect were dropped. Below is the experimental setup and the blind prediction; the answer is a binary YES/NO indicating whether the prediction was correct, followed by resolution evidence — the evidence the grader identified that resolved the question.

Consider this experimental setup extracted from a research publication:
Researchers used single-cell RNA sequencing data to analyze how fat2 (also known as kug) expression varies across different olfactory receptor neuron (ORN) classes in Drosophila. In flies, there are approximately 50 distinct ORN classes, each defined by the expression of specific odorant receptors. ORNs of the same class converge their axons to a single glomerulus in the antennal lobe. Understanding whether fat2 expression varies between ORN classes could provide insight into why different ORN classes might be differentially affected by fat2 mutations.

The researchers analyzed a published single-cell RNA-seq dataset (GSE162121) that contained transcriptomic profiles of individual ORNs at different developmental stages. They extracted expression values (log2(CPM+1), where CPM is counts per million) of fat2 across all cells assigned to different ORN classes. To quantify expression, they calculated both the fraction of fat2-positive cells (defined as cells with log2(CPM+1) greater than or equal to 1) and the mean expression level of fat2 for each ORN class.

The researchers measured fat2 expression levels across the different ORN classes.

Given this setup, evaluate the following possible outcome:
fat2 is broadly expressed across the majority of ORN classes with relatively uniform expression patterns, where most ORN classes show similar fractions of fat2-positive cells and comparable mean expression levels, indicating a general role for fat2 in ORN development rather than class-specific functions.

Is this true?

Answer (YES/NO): NO